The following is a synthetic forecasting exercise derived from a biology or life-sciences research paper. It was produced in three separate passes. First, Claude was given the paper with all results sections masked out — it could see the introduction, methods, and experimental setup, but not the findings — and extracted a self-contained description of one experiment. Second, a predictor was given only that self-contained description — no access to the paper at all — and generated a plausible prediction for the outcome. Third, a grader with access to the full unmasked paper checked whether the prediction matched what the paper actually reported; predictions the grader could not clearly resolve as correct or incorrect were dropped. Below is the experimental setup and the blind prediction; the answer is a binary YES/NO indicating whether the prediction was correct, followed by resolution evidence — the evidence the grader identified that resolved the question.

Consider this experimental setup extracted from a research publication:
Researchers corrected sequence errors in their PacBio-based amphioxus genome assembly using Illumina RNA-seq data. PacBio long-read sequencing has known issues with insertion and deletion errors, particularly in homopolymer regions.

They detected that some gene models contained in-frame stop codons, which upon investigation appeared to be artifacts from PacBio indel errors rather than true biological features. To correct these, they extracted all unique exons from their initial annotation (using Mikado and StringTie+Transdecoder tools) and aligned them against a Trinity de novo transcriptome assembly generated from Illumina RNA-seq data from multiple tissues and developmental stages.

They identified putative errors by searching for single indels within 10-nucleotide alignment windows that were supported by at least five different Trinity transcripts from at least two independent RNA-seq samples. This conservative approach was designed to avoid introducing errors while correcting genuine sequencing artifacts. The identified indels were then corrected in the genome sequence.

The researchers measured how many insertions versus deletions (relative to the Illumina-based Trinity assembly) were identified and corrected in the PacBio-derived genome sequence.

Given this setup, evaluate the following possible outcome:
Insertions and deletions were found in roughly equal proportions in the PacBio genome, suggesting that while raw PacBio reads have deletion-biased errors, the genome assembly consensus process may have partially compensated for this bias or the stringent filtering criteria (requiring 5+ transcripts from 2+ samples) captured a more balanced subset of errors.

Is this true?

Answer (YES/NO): NO